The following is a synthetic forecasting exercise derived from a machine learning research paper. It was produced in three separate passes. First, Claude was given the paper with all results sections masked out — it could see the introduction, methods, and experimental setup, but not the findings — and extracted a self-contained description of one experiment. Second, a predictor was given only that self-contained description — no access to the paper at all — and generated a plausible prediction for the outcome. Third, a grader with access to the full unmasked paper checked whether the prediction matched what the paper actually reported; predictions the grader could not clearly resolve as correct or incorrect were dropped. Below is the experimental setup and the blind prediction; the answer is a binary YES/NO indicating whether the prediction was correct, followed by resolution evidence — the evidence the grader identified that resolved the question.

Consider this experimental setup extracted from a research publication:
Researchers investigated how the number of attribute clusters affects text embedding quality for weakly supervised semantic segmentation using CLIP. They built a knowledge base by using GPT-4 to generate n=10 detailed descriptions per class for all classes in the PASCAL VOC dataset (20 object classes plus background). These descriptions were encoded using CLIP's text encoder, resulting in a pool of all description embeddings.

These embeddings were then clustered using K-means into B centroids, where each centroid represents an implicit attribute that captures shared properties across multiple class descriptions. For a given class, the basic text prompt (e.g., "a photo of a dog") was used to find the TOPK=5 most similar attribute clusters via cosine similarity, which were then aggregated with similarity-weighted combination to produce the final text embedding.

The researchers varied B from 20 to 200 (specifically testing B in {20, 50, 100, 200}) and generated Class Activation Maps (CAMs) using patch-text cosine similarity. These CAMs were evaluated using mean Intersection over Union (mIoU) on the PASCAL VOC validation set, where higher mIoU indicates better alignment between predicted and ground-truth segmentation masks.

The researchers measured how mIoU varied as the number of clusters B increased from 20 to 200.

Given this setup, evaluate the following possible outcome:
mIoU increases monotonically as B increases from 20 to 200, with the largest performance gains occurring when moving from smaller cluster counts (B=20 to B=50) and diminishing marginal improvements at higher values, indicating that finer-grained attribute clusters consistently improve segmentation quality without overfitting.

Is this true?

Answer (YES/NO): NO